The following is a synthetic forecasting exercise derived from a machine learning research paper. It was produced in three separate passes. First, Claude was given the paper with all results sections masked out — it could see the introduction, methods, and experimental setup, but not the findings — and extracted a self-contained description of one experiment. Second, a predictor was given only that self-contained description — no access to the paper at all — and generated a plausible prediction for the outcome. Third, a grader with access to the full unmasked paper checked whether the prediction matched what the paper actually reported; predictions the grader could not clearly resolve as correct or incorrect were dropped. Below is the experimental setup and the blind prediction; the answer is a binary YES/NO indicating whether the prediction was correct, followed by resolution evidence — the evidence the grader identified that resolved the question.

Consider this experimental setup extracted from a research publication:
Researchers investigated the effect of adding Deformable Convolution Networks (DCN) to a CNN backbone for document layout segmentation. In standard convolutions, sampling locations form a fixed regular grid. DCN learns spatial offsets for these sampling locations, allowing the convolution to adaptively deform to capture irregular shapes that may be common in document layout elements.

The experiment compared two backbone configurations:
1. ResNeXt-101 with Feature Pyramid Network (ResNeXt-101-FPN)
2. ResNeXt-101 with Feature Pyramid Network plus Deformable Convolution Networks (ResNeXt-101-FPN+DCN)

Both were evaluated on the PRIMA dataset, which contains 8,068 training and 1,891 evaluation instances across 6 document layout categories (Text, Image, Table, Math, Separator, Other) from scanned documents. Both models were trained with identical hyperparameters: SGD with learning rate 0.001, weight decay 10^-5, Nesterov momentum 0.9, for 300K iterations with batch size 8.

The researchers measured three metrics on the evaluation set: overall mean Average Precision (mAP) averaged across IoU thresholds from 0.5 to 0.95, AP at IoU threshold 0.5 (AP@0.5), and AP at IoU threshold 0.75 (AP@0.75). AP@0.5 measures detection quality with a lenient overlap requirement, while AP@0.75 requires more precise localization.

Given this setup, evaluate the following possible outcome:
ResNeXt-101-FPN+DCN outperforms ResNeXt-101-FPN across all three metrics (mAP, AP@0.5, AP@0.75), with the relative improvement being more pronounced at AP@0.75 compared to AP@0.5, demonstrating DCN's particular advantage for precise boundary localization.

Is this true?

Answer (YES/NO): NO